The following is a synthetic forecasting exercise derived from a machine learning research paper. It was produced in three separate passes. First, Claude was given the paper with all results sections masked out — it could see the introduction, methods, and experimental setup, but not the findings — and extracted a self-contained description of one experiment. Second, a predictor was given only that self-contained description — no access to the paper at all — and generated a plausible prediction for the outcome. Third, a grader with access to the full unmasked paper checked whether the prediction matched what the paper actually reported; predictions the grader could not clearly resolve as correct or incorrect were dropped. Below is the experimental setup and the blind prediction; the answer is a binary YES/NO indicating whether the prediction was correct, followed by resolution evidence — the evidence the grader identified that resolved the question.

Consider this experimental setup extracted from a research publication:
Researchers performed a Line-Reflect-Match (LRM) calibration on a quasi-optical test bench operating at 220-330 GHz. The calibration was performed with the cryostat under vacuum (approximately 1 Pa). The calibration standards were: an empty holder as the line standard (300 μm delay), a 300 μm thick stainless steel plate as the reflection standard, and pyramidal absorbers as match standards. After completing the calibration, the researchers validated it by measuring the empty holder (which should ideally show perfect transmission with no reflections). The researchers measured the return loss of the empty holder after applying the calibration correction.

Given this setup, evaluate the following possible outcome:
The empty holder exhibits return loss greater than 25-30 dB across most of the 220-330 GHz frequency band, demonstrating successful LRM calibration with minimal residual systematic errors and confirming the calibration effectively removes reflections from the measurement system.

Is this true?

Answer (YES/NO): YES